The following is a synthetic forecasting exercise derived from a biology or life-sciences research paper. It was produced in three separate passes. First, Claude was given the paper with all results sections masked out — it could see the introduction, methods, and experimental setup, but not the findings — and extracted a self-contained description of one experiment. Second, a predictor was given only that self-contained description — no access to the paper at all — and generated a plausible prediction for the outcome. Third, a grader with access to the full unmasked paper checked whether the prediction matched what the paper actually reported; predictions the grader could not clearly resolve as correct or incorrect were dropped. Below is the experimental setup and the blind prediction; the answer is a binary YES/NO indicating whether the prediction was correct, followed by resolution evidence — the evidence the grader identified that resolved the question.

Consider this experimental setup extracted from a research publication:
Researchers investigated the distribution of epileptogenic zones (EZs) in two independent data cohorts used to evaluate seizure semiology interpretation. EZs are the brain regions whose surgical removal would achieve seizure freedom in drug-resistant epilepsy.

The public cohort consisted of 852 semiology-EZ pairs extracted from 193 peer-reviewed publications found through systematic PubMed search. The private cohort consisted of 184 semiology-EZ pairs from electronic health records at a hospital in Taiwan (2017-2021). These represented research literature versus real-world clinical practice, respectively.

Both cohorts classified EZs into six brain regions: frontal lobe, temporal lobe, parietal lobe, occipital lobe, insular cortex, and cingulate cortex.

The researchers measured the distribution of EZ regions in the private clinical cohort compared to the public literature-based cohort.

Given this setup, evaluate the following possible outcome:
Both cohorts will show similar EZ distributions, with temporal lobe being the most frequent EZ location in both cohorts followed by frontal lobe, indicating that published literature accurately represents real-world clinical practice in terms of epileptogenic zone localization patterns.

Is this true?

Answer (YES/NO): NO